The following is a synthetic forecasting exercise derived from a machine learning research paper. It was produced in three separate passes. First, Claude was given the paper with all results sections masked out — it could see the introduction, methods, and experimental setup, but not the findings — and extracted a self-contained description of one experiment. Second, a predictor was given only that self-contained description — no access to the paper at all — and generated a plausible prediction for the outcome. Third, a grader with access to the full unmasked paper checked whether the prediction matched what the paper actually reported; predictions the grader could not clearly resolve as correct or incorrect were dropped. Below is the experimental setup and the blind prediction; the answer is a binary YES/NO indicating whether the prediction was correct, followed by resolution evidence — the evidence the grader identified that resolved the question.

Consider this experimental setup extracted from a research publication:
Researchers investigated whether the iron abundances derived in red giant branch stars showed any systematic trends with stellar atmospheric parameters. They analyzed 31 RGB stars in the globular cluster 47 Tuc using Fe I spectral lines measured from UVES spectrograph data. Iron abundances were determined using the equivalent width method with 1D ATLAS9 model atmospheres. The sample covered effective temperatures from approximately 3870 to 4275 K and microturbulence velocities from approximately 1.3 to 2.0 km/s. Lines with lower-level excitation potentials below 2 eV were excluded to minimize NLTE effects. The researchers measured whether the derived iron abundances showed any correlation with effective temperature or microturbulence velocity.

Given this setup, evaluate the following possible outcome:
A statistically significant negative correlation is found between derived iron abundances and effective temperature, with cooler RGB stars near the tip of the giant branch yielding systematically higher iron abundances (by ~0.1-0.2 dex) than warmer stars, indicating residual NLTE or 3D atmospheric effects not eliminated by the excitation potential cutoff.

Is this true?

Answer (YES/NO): NO